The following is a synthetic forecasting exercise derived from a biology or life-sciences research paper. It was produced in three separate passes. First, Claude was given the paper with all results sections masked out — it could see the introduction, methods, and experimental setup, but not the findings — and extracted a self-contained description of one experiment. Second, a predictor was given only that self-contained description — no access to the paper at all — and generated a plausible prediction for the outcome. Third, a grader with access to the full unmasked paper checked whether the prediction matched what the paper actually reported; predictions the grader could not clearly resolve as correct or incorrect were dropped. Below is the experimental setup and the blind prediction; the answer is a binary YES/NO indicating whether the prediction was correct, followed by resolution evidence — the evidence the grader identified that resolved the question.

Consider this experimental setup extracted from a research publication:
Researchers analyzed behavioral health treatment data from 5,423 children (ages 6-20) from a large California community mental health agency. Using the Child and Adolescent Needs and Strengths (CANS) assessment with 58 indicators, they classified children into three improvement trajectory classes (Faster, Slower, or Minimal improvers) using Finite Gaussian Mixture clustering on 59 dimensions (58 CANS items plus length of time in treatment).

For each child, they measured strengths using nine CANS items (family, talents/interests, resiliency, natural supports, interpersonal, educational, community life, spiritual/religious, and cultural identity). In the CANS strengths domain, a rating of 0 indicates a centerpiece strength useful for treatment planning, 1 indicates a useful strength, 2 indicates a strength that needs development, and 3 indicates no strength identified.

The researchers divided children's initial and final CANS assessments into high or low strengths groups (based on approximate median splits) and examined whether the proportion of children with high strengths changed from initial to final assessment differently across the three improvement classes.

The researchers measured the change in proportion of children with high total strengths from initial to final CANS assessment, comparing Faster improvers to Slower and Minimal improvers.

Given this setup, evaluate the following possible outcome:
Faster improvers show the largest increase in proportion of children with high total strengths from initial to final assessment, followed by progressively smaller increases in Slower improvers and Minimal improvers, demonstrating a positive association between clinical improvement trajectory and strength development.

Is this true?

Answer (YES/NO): NO